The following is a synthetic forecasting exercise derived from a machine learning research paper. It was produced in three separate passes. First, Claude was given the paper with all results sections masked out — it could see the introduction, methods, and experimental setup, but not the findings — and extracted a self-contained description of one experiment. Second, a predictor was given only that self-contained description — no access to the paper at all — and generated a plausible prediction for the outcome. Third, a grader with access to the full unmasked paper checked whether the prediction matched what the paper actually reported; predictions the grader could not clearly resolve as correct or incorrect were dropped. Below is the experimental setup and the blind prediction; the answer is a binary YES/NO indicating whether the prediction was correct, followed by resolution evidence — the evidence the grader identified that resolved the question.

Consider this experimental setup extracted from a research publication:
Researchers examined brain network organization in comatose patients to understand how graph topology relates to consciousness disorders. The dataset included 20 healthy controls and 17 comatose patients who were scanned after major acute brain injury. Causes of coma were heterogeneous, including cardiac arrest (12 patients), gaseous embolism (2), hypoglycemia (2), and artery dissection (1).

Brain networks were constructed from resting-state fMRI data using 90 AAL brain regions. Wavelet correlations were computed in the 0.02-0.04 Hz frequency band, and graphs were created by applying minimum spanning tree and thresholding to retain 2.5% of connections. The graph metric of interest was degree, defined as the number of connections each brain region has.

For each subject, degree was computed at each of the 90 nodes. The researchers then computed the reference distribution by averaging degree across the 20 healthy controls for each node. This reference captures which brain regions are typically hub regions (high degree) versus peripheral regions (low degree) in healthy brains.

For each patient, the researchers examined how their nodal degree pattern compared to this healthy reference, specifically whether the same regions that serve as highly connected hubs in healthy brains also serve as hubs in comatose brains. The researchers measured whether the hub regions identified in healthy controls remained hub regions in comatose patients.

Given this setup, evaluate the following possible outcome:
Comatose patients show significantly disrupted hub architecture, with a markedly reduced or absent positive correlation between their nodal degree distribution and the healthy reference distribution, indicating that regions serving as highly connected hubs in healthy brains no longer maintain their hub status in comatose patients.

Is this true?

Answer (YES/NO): YES